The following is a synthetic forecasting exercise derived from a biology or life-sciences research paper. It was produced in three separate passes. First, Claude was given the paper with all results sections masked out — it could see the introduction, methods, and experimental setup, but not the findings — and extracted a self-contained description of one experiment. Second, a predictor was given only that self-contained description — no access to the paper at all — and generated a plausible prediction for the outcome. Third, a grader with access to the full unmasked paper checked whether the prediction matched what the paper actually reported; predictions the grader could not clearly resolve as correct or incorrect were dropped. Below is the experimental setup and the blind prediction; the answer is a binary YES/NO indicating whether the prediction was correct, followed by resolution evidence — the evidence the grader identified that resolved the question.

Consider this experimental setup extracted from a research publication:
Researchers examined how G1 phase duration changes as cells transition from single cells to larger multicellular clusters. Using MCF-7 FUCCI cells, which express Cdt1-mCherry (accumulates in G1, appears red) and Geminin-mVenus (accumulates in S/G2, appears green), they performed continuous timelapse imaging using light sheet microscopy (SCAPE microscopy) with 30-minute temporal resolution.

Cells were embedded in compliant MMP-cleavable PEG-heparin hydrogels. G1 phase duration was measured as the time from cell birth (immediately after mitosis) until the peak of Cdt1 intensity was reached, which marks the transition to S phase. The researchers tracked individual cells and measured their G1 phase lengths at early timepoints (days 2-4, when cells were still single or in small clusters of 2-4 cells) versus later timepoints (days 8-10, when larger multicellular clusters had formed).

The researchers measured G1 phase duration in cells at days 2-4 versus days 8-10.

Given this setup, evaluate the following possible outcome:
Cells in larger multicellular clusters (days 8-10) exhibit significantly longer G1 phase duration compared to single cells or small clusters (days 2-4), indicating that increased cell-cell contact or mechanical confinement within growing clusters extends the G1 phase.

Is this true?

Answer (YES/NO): YES